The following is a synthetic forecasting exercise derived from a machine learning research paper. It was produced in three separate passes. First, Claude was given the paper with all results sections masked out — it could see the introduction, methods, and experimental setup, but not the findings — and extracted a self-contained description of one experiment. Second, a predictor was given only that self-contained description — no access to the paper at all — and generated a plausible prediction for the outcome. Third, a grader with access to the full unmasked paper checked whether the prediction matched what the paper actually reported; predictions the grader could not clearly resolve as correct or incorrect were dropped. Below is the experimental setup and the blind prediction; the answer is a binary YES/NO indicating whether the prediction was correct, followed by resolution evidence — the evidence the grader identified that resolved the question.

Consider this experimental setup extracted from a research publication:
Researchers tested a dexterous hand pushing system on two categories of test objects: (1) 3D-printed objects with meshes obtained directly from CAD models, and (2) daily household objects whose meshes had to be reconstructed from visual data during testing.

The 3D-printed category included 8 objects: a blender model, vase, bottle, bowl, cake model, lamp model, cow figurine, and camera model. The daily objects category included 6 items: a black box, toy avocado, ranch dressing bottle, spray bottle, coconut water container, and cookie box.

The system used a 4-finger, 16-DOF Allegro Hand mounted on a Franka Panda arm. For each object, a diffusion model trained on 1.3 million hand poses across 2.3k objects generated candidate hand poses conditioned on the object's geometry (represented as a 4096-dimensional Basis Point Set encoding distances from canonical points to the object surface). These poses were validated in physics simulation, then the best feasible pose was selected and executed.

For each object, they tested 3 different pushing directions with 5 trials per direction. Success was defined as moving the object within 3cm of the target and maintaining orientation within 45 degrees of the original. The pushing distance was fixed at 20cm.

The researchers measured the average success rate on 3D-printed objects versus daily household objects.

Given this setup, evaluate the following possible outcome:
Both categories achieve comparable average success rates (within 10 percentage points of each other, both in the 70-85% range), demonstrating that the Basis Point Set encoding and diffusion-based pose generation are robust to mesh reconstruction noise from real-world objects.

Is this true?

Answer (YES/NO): NO